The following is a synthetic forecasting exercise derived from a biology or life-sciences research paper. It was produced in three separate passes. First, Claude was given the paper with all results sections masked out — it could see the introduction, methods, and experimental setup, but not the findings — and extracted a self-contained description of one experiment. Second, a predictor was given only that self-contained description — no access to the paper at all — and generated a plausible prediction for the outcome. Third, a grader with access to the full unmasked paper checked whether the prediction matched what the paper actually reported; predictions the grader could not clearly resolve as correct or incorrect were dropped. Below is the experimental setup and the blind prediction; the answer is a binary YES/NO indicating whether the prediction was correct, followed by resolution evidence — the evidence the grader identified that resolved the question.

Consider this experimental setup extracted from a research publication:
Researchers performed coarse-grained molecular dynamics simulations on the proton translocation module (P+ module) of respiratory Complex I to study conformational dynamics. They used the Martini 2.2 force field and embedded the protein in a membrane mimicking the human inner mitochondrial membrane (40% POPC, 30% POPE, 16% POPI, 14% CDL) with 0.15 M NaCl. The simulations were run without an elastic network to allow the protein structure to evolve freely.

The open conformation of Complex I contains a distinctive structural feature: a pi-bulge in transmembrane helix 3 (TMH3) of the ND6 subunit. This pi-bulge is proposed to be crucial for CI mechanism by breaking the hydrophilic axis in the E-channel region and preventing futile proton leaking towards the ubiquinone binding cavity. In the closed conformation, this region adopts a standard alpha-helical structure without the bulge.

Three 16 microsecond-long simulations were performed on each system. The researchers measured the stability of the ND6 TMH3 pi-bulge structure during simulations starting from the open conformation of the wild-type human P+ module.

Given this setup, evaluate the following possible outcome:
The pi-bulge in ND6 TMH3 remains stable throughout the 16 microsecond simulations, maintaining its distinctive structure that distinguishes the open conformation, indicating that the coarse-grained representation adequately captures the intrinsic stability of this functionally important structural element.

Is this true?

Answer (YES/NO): NO